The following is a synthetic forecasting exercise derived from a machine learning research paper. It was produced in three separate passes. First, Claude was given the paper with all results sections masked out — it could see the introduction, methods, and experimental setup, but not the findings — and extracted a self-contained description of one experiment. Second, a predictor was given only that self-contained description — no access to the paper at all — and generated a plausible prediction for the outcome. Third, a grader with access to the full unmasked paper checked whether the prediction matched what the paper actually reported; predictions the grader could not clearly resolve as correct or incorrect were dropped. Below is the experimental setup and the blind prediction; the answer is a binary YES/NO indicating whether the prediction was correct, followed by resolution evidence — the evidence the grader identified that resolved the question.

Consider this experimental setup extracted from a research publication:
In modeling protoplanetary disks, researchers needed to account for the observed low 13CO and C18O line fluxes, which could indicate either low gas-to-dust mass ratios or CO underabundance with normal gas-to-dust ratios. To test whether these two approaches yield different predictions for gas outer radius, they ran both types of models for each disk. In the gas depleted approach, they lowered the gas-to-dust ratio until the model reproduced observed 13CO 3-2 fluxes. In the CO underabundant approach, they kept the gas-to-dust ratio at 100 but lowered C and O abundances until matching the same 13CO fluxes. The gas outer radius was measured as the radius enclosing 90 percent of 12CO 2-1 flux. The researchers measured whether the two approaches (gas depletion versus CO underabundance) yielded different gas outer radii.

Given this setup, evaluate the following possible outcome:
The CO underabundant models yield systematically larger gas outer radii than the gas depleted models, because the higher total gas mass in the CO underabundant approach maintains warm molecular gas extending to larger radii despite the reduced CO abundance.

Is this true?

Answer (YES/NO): NO